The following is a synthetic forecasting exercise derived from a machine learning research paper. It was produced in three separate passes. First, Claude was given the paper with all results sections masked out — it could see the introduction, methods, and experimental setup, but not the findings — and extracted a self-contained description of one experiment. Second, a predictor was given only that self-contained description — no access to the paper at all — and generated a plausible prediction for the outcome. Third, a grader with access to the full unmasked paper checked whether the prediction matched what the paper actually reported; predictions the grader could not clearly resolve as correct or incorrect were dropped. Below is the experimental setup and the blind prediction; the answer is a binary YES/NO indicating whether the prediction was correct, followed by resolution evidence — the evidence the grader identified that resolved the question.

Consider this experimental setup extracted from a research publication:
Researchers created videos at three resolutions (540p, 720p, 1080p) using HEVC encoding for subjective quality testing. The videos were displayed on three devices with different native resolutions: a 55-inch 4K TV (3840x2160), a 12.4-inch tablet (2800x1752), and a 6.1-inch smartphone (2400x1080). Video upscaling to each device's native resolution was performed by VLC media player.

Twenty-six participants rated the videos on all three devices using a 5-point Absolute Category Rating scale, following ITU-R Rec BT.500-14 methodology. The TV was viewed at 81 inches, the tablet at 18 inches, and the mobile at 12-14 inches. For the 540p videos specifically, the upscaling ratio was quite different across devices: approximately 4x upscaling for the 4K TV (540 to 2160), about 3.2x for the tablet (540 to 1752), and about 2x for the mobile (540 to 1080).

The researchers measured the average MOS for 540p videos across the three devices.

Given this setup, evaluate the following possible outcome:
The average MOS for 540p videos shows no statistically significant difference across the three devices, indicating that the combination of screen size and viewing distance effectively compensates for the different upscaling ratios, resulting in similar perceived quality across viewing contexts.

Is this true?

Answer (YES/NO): NO